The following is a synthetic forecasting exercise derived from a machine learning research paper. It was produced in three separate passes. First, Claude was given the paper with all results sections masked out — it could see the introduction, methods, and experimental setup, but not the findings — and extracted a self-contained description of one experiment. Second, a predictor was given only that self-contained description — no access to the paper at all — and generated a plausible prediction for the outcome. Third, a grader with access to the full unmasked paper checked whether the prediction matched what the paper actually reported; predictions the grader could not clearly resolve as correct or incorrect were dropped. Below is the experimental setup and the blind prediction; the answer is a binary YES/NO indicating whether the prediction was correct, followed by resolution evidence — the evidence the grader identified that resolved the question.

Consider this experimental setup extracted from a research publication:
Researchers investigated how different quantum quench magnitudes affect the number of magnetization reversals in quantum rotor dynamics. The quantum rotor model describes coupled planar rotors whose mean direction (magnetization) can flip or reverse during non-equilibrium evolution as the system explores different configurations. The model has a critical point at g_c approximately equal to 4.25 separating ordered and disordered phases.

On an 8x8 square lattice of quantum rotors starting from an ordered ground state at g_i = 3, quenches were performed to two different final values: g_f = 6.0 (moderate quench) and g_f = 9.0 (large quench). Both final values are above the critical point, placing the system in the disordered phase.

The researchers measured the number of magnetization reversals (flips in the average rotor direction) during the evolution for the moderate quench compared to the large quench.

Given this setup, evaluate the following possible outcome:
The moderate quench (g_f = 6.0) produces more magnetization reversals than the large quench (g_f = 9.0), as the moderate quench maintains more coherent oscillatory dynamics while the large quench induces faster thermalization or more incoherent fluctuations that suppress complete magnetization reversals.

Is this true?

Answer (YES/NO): NO